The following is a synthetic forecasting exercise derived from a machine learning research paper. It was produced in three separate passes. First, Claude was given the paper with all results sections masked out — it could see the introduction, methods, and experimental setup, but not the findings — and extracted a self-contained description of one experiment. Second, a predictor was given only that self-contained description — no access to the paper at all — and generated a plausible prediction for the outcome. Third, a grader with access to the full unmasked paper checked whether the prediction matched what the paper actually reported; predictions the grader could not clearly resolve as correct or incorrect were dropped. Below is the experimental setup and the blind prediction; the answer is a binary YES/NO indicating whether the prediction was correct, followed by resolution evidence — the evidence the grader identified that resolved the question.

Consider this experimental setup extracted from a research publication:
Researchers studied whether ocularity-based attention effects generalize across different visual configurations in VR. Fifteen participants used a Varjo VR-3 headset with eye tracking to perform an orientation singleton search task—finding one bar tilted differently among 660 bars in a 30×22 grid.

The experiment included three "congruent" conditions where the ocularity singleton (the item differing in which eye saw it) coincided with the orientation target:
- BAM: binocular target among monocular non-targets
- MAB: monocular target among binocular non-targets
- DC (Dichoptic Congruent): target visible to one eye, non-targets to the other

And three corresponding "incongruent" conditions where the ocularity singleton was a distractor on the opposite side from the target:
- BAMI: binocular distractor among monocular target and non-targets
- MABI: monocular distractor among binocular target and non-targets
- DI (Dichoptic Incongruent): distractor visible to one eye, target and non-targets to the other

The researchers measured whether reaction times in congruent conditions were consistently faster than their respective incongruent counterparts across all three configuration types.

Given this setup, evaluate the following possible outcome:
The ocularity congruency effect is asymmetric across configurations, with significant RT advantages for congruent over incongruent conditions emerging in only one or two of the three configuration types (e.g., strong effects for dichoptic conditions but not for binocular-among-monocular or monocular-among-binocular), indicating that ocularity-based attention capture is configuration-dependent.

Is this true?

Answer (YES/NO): YES